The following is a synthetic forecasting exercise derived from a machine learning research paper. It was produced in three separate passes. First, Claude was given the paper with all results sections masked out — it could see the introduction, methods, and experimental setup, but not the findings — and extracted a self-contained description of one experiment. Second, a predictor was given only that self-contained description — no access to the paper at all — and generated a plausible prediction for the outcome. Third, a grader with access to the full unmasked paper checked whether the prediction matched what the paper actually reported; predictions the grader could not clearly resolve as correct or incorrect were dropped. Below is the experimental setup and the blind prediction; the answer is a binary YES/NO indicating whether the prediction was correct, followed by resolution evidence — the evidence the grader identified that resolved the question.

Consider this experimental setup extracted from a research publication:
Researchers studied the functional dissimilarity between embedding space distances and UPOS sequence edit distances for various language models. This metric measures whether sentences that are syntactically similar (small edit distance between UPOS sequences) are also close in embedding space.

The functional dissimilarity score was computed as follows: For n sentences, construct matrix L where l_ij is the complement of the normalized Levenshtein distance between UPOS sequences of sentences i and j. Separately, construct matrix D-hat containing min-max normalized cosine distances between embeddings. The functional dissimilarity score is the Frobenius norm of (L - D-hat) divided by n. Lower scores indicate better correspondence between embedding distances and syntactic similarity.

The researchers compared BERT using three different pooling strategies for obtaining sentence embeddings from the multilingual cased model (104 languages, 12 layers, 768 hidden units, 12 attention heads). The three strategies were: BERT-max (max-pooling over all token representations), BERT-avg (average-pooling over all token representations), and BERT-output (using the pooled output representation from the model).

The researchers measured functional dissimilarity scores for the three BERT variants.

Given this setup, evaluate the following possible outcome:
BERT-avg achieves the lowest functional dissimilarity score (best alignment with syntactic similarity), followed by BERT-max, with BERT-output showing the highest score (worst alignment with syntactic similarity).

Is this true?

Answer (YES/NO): NO